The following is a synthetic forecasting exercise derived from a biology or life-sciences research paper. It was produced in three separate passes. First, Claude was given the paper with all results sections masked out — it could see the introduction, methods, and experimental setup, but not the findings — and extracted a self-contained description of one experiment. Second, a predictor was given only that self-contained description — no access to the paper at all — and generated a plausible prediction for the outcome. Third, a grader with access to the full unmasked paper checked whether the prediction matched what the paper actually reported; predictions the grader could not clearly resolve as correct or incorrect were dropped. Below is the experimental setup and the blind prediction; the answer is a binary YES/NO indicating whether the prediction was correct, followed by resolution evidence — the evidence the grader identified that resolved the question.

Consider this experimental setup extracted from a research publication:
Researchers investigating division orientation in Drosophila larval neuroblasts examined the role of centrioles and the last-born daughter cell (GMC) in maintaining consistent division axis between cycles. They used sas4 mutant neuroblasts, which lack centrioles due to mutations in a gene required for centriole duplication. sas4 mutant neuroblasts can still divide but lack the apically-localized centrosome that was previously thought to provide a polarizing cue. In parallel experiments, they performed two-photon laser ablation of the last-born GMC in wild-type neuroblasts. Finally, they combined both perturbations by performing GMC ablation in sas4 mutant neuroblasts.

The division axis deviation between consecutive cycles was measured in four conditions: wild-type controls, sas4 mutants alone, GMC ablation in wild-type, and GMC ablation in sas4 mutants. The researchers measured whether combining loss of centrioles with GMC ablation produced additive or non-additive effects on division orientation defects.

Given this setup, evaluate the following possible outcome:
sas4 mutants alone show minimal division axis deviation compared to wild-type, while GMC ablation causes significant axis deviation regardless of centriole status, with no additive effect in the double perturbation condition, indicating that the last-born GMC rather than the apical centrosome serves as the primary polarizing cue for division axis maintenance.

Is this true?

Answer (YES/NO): NO